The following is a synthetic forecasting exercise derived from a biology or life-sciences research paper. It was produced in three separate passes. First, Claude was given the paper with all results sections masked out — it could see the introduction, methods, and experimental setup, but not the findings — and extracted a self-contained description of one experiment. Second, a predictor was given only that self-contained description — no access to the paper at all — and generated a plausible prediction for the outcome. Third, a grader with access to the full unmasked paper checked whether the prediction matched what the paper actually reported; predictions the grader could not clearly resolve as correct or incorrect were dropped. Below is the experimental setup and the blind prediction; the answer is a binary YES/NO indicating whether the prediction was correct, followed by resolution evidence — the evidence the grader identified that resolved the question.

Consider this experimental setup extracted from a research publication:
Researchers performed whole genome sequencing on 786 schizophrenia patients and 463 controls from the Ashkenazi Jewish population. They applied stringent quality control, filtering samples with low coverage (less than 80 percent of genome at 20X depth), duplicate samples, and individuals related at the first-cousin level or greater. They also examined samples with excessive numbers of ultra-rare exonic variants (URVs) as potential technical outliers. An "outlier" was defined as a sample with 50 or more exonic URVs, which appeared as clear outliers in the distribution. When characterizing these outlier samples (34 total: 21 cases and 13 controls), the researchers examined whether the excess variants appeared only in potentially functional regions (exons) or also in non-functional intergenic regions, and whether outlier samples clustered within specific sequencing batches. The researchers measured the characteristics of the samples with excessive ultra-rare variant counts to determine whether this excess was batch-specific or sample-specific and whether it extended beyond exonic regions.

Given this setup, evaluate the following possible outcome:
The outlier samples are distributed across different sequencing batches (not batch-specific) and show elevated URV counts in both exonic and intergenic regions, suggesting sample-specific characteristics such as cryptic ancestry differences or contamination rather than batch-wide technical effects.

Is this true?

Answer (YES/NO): YES